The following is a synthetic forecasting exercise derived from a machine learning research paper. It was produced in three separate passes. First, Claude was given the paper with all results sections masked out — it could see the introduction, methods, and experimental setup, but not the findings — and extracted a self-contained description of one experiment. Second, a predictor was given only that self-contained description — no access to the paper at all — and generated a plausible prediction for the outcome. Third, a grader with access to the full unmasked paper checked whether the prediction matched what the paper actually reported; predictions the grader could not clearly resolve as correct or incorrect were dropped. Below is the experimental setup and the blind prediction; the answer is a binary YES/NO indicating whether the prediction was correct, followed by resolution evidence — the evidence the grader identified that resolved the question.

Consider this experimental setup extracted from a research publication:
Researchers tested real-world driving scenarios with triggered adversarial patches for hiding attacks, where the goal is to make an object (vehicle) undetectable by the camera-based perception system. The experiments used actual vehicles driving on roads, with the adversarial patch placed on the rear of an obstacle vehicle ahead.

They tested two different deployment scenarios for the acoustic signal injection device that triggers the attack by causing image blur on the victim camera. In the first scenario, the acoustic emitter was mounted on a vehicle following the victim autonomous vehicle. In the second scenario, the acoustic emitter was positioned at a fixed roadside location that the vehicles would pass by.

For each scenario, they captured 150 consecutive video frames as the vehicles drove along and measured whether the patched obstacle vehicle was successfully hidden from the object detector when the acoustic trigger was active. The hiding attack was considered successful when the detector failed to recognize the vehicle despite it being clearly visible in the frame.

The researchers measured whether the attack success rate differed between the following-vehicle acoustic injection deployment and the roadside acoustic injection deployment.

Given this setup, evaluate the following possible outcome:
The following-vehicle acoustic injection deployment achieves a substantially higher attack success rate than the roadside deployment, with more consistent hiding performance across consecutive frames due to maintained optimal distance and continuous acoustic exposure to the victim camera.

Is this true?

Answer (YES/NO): NO